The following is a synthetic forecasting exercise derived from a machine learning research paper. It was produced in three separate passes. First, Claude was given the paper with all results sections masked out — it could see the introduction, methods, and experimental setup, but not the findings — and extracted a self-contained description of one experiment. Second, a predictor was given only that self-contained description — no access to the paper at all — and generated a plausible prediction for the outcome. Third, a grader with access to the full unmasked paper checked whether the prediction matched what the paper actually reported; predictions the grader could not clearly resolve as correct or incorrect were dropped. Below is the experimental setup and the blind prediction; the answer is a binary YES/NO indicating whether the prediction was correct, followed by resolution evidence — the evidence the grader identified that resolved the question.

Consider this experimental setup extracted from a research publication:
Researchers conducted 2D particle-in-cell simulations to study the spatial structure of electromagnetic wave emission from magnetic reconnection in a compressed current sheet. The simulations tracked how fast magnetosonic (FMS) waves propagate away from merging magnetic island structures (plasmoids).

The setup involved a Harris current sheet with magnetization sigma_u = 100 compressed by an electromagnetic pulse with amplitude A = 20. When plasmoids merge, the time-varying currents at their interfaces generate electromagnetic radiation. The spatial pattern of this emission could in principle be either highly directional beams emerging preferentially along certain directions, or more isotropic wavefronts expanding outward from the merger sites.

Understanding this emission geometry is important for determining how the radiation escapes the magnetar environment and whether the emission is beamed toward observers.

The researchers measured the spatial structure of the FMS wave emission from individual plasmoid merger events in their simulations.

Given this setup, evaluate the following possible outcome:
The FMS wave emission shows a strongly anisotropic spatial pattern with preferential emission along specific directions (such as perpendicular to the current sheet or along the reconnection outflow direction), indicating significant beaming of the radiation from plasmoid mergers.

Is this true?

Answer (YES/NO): NO